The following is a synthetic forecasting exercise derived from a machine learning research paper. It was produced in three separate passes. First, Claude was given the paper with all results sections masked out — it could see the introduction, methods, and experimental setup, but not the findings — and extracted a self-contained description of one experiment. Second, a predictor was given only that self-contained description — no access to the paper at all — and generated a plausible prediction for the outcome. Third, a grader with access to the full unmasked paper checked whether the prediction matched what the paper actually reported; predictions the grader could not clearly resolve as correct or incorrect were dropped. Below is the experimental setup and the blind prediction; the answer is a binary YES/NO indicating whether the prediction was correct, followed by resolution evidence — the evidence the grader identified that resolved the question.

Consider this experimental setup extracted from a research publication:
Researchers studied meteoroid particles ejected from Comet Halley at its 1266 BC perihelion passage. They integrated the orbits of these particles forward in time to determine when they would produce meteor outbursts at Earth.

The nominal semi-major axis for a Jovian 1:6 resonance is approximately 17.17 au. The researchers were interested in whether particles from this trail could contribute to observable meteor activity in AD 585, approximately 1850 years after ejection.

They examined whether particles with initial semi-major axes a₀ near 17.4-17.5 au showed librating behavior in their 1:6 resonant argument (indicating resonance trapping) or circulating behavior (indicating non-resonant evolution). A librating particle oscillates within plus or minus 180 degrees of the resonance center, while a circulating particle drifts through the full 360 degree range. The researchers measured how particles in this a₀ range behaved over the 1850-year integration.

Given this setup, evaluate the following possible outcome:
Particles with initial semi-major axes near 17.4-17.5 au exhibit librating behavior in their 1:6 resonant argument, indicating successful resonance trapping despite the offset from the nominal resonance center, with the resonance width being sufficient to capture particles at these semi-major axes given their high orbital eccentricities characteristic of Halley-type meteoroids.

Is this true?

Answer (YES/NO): YES